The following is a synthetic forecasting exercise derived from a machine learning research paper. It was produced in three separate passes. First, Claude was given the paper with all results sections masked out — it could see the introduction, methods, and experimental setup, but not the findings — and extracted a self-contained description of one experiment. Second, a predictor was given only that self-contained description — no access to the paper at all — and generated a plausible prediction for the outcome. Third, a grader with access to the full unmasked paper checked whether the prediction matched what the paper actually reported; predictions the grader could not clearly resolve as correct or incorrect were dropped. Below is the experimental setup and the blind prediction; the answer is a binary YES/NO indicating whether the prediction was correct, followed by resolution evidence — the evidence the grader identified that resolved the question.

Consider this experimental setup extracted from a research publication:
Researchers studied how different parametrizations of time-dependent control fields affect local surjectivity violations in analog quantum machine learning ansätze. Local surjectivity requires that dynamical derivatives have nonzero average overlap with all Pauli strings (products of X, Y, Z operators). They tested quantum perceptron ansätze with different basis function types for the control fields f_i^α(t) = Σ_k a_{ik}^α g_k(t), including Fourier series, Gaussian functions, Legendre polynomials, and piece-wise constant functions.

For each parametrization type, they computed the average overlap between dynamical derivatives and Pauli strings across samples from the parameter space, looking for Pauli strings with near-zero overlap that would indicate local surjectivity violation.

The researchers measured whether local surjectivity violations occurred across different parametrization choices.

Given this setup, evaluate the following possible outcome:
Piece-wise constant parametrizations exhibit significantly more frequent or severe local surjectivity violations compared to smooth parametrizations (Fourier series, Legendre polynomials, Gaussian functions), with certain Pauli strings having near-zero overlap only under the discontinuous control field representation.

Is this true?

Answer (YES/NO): NO